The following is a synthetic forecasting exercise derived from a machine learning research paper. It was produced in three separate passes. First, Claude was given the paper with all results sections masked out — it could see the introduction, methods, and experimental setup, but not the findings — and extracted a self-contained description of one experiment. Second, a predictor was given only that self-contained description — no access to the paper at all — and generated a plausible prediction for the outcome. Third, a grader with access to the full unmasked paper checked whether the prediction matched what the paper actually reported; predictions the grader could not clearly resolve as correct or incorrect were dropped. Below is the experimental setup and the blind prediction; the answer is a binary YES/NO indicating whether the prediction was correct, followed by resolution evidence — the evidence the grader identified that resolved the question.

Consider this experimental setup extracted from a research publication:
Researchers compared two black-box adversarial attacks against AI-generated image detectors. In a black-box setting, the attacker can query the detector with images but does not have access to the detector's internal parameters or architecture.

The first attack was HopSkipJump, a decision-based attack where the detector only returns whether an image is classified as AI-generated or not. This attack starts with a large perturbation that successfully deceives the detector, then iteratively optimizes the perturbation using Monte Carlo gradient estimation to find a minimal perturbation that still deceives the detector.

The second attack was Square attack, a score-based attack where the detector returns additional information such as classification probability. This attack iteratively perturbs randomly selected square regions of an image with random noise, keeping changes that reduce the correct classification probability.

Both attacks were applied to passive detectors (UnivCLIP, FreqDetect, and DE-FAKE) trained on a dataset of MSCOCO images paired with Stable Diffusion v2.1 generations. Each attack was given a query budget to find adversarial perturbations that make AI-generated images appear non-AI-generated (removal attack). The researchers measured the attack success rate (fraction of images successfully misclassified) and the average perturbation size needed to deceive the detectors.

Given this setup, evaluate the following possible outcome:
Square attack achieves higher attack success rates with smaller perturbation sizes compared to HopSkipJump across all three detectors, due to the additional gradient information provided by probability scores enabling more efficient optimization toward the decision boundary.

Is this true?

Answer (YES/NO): NO